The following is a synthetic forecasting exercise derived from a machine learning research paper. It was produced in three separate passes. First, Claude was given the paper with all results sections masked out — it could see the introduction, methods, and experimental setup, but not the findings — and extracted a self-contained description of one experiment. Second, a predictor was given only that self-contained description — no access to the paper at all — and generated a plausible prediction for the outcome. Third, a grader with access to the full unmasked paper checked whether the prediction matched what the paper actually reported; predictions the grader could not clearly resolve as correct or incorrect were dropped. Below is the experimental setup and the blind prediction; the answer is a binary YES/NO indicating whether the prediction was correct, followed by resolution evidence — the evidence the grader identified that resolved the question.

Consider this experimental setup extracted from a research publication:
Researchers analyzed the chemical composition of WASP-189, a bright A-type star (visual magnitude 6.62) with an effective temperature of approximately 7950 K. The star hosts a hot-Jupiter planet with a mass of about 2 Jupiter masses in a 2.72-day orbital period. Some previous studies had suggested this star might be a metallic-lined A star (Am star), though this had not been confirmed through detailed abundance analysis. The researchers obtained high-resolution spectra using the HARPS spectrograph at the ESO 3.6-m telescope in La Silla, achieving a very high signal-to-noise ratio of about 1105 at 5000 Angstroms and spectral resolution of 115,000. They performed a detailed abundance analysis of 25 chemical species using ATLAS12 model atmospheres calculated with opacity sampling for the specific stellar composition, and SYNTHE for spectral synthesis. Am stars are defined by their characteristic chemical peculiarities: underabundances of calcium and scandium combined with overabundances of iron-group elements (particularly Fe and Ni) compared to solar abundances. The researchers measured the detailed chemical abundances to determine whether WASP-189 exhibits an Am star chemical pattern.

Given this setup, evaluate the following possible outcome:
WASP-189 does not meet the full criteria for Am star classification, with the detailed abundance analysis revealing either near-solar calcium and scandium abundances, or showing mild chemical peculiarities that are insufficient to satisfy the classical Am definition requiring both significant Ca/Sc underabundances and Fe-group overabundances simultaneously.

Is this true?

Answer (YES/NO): YES